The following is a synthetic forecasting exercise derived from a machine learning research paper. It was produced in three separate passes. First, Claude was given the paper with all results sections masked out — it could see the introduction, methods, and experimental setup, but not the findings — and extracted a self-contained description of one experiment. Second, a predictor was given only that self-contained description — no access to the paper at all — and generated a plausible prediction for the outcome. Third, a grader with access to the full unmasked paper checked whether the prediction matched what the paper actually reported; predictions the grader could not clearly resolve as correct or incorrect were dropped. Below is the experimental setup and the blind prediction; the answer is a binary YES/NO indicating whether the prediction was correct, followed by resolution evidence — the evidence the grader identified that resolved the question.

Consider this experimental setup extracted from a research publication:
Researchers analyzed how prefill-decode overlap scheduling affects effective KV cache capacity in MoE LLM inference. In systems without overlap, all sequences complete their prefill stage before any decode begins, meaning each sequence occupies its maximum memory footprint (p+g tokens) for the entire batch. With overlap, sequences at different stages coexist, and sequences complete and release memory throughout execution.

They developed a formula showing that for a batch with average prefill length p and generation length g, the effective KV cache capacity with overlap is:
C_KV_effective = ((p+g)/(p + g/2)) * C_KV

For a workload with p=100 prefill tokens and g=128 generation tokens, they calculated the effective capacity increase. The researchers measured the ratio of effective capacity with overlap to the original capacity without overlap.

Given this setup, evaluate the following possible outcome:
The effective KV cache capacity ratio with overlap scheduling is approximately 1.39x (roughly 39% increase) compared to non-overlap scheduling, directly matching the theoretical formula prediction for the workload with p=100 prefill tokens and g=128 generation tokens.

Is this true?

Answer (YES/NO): YES